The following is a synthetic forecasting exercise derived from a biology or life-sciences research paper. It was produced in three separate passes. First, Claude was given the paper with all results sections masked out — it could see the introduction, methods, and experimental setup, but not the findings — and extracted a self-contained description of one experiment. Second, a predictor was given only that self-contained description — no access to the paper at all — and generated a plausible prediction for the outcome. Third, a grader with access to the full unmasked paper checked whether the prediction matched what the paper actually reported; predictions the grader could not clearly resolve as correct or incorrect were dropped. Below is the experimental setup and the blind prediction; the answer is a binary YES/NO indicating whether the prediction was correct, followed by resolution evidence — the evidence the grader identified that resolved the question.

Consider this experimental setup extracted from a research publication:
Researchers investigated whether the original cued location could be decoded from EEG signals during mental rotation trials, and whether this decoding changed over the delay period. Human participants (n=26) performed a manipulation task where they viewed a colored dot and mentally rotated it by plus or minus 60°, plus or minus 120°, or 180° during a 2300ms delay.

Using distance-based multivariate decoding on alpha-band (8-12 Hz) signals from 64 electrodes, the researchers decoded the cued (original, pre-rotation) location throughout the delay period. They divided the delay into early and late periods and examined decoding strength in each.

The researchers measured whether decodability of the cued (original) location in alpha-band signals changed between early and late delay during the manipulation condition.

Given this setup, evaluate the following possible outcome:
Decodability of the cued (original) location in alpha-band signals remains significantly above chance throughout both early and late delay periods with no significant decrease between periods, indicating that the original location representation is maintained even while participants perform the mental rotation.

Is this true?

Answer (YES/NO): NO